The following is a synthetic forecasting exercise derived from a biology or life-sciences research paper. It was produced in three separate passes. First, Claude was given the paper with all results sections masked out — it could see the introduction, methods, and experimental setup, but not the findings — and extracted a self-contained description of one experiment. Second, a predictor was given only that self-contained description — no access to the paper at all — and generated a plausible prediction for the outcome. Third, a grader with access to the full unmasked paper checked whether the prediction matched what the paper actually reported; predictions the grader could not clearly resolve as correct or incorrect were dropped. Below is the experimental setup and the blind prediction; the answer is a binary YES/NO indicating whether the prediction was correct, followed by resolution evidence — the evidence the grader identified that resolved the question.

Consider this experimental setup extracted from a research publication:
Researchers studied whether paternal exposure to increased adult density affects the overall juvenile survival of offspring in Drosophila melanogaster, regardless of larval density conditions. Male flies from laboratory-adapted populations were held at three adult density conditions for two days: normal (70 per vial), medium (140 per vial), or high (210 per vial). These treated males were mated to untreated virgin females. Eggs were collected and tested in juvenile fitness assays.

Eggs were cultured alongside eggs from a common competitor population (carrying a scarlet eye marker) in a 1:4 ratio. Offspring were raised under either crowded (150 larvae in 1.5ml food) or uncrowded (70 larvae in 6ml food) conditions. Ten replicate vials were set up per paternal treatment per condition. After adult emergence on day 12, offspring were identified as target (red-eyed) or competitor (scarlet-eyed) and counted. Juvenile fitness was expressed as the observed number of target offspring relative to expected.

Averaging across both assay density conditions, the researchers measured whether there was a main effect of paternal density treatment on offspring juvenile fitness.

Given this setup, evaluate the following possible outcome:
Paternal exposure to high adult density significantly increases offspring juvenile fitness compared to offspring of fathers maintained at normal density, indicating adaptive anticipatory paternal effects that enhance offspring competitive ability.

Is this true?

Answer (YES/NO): YES